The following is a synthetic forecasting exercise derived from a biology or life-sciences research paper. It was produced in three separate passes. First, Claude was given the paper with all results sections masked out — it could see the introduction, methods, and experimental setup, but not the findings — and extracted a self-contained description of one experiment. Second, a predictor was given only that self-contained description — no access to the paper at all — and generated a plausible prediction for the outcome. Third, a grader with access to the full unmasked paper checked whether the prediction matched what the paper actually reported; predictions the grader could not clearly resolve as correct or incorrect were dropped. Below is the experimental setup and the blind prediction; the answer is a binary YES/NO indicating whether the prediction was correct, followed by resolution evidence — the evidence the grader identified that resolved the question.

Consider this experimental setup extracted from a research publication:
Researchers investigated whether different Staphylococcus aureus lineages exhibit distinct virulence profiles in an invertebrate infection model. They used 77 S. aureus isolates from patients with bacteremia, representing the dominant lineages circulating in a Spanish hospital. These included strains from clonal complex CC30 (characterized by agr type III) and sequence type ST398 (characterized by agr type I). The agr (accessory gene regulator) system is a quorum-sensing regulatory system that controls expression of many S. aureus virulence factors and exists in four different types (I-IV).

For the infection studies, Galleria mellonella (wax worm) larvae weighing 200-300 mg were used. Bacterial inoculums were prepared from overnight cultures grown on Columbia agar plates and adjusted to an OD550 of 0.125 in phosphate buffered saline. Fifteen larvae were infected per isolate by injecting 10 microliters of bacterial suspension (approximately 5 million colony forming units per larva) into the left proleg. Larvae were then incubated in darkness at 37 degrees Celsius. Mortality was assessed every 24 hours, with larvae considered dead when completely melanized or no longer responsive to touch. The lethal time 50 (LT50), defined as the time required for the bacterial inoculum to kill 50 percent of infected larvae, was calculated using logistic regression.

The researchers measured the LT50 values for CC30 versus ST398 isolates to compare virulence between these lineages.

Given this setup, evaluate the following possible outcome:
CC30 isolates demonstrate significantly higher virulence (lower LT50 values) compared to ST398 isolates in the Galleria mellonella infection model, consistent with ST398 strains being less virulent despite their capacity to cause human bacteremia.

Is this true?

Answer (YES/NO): NO